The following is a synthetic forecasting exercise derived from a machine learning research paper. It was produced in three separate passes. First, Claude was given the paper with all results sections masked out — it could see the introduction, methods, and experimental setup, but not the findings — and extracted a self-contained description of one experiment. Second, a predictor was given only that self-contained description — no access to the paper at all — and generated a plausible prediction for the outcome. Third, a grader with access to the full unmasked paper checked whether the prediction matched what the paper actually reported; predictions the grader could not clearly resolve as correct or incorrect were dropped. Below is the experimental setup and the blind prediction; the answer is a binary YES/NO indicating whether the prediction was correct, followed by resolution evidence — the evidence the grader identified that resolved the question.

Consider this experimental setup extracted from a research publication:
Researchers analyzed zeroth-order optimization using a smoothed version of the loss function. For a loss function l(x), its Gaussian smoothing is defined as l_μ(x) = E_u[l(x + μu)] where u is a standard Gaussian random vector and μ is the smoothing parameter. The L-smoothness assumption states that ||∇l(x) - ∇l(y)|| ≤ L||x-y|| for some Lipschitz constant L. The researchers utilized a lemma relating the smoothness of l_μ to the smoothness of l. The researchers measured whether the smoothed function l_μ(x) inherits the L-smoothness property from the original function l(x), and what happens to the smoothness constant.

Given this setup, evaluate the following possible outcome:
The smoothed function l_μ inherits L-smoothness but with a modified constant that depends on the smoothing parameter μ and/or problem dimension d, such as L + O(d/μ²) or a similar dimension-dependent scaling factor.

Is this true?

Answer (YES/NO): NO